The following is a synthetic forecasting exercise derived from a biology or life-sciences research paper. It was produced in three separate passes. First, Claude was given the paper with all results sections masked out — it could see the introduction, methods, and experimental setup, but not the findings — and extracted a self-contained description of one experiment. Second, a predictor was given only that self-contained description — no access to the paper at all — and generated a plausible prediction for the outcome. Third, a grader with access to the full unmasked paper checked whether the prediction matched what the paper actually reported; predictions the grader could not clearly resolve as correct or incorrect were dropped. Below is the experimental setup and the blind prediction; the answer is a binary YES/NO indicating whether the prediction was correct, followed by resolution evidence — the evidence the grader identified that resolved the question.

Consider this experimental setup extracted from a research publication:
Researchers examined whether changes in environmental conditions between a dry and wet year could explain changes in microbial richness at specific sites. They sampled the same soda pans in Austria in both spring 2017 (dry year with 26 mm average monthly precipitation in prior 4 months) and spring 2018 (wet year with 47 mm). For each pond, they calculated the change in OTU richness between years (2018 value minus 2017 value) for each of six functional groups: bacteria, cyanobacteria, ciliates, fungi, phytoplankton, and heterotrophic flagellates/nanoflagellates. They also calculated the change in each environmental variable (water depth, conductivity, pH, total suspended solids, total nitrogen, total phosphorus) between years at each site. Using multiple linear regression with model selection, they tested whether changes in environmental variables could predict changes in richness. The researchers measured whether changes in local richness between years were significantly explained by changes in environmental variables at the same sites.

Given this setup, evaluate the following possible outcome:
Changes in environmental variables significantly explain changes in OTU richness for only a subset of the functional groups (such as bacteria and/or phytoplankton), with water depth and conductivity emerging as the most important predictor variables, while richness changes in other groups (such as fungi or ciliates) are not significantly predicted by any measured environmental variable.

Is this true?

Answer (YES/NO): NO